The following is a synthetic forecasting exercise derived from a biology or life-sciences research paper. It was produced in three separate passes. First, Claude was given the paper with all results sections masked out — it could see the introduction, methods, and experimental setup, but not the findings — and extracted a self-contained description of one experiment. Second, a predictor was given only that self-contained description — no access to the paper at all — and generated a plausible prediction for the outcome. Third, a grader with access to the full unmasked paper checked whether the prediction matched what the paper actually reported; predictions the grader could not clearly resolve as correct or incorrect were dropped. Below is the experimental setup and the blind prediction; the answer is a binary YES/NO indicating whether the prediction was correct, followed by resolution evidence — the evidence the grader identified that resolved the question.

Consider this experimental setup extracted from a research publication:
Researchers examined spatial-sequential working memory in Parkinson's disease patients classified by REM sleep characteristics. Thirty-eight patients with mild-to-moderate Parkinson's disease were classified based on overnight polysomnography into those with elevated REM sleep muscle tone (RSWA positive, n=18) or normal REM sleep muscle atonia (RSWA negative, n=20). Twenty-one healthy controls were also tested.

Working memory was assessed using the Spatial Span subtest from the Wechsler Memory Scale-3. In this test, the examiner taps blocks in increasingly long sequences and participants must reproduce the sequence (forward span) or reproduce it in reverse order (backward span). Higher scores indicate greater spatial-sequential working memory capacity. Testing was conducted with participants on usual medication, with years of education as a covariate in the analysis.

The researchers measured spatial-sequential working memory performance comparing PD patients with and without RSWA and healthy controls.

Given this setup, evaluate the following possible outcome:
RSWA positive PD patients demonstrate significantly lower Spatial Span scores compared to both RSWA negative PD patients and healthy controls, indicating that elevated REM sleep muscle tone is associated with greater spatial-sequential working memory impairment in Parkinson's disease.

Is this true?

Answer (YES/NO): NO